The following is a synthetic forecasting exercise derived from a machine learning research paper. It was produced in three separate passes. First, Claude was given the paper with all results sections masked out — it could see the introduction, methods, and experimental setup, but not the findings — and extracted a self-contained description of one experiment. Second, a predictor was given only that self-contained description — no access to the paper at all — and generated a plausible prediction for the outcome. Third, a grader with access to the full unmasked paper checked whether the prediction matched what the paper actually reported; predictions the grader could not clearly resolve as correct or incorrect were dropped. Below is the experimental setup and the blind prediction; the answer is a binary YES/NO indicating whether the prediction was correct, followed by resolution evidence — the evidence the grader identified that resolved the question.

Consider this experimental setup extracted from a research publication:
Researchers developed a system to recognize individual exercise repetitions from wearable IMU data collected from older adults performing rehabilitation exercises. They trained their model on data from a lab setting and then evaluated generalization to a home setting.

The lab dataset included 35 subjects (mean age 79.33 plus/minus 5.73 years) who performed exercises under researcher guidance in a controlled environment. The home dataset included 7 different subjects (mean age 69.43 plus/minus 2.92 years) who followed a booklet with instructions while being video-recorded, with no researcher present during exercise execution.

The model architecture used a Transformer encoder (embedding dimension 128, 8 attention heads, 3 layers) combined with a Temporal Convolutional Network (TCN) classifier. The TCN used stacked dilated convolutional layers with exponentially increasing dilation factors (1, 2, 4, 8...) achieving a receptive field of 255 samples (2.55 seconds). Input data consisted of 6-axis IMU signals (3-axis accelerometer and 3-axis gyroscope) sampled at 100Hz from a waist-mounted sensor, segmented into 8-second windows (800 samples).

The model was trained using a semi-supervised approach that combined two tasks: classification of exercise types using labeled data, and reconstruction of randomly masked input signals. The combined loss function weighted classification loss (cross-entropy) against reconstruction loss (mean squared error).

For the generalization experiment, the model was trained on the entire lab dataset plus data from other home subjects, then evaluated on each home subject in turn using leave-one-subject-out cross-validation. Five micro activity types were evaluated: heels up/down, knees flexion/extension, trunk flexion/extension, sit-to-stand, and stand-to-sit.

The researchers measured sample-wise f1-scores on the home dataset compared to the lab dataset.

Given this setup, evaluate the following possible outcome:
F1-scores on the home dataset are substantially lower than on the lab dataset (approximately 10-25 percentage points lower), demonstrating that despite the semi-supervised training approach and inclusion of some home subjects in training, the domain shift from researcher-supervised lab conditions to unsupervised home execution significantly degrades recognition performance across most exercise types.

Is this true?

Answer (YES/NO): NO